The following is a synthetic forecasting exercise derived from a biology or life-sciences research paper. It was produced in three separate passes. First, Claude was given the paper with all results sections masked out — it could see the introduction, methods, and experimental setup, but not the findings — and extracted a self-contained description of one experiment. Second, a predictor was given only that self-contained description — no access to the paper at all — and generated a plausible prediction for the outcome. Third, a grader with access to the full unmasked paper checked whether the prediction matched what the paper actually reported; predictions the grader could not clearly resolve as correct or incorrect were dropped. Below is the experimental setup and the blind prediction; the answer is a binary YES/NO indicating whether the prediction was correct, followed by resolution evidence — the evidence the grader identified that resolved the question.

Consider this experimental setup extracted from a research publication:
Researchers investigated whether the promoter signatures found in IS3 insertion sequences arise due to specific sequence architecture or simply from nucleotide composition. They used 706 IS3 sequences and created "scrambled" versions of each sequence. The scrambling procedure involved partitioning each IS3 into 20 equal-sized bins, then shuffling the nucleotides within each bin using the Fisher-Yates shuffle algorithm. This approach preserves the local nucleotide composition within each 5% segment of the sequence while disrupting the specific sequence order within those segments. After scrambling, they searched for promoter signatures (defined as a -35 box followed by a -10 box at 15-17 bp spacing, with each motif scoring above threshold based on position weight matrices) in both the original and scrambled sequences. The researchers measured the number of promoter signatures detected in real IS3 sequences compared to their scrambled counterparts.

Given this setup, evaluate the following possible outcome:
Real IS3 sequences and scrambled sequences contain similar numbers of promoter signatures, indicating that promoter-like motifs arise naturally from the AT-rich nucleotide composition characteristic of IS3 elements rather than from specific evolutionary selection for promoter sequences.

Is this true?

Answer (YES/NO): YES